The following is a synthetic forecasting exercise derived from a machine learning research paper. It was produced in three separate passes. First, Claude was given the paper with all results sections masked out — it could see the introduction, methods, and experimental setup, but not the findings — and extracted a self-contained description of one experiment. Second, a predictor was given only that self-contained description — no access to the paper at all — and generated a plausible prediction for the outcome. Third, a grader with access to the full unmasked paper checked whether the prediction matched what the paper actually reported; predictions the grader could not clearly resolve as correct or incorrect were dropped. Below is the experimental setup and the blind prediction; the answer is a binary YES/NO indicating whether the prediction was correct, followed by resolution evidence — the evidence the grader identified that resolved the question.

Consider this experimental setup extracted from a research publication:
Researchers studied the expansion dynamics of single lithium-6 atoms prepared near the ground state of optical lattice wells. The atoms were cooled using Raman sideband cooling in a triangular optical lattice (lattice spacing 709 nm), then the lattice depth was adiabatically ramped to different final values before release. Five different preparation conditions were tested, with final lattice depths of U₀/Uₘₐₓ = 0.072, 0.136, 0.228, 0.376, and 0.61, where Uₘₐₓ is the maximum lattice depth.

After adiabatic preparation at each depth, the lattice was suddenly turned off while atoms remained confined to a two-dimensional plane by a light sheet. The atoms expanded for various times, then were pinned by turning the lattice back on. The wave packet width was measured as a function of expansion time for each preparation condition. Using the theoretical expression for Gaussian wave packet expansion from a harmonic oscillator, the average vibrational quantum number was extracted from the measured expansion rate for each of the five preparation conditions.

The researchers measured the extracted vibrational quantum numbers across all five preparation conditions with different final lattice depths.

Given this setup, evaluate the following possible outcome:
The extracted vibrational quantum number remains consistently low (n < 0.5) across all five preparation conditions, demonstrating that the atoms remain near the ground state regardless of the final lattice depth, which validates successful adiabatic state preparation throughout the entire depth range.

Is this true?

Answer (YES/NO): YES